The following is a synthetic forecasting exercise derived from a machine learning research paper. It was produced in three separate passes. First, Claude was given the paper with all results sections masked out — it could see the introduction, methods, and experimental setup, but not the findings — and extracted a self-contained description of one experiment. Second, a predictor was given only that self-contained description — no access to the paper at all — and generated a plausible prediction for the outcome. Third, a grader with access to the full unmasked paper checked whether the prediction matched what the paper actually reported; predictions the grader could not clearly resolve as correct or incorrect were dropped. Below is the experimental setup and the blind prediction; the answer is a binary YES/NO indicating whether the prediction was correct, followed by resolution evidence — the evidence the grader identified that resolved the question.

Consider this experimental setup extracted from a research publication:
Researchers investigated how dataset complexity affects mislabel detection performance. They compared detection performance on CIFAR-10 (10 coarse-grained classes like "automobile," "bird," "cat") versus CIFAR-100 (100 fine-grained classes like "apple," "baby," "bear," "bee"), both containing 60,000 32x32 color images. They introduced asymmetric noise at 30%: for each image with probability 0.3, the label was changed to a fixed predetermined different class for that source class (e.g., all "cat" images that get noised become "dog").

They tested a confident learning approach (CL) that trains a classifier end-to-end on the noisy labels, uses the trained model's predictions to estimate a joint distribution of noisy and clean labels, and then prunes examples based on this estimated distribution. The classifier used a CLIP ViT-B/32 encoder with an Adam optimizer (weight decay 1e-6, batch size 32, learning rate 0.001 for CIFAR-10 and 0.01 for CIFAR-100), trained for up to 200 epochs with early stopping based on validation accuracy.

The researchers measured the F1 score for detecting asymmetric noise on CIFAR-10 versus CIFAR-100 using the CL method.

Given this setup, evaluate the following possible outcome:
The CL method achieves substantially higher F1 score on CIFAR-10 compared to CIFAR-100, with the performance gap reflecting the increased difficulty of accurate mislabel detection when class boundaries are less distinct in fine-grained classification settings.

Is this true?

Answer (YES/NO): YES